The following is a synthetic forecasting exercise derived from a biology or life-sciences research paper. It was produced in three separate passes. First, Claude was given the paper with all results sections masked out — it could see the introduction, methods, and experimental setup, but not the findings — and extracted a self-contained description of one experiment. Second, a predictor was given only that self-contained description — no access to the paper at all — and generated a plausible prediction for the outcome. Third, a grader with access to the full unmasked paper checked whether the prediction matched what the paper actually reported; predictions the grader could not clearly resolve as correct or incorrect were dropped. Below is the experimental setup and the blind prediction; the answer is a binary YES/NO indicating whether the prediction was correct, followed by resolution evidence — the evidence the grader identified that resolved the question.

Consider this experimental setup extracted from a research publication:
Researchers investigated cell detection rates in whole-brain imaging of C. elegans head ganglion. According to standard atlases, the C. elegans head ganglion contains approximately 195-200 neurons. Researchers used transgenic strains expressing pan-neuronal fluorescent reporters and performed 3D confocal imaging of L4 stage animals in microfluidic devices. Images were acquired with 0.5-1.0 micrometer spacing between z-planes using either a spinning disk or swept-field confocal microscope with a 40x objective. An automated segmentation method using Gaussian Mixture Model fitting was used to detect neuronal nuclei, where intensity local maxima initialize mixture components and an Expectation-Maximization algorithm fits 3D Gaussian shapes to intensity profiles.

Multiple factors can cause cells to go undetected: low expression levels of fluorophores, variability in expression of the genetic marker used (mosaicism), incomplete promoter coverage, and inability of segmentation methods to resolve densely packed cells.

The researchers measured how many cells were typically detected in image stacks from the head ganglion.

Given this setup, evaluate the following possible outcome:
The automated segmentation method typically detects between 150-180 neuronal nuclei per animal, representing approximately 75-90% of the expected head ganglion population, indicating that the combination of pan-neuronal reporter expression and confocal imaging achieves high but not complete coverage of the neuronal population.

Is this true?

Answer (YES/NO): NO